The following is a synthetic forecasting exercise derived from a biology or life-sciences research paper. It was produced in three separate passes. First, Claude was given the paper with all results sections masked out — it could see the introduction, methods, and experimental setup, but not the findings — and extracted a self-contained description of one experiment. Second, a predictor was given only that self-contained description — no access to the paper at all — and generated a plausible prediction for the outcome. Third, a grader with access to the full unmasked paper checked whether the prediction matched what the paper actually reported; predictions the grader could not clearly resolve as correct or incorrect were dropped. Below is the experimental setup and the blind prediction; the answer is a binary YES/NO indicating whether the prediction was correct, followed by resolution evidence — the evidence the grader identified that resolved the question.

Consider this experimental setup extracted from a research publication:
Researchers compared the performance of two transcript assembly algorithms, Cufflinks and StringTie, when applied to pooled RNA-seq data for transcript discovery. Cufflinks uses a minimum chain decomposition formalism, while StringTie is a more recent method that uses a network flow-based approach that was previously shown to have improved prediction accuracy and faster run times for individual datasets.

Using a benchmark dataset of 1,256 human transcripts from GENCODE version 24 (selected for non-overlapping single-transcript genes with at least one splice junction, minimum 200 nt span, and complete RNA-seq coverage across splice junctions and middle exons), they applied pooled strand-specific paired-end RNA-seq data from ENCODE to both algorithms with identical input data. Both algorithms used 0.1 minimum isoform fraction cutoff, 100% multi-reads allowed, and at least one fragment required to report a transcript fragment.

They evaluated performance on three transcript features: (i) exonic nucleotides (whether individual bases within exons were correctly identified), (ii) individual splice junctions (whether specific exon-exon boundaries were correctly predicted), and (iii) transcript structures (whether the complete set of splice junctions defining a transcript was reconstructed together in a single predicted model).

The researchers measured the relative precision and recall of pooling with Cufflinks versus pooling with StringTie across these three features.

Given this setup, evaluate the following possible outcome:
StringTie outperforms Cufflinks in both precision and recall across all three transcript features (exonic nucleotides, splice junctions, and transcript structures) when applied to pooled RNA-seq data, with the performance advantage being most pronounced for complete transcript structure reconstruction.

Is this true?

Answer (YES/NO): NO